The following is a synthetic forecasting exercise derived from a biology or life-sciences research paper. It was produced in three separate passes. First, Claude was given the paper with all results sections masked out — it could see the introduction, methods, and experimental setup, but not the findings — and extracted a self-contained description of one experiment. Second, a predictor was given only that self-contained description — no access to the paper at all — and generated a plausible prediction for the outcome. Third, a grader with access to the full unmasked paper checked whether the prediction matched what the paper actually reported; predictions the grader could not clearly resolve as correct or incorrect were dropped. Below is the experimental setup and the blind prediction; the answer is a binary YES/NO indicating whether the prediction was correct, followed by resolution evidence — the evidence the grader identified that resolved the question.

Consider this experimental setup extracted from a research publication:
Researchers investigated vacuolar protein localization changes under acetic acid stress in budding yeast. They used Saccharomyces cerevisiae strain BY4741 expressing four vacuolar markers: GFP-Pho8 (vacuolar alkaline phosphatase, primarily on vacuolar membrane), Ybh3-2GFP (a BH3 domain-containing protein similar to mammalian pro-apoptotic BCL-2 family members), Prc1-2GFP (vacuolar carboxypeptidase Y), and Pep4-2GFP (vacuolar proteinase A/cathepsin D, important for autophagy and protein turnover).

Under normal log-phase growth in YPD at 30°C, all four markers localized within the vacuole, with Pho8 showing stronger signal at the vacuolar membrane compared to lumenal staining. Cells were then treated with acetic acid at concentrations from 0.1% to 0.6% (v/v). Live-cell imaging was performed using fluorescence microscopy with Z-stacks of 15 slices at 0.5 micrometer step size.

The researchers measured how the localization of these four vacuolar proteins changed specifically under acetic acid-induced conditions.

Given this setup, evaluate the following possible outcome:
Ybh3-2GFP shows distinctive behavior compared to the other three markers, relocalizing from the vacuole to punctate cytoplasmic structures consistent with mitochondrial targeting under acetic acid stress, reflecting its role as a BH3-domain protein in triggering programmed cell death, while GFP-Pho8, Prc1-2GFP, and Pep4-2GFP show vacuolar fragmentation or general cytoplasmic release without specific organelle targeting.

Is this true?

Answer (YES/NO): NO